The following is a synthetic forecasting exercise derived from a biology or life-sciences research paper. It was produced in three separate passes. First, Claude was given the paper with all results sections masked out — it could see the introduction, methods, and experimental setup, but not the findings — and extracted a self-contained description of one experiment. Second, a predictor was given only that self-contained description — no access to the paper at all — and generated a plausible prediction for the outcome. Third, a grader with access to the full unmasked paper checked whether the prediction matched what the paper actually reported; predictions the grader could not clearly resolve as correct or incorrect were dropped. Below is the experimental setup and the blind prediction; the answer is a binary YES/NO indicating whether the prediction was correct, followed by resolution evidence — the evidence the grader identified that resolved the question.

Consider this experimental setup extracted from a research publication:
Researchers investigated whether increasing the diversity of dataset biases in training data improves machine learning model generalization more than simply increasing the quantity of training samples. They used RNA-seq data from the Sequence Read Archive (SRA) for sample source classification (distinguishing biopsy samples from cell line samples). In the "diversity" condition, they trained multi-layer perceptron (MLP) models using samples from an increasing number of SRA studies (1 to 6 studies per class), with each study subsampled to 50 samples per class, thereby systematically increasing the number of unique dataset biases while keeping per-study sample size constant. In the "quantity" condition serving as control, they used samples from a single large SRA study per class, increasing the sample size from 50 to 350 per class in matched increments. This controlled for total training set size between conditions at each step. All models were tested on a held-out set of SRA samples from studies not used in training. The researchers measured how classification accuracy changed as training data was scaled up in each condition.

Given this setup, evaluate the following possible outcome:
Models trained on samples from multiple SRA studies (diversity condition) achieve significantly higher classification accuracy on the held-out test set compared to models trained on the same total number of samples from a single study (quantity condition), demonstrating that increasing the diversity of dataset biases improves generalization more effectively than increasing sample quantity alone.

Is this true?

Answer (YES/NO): YES